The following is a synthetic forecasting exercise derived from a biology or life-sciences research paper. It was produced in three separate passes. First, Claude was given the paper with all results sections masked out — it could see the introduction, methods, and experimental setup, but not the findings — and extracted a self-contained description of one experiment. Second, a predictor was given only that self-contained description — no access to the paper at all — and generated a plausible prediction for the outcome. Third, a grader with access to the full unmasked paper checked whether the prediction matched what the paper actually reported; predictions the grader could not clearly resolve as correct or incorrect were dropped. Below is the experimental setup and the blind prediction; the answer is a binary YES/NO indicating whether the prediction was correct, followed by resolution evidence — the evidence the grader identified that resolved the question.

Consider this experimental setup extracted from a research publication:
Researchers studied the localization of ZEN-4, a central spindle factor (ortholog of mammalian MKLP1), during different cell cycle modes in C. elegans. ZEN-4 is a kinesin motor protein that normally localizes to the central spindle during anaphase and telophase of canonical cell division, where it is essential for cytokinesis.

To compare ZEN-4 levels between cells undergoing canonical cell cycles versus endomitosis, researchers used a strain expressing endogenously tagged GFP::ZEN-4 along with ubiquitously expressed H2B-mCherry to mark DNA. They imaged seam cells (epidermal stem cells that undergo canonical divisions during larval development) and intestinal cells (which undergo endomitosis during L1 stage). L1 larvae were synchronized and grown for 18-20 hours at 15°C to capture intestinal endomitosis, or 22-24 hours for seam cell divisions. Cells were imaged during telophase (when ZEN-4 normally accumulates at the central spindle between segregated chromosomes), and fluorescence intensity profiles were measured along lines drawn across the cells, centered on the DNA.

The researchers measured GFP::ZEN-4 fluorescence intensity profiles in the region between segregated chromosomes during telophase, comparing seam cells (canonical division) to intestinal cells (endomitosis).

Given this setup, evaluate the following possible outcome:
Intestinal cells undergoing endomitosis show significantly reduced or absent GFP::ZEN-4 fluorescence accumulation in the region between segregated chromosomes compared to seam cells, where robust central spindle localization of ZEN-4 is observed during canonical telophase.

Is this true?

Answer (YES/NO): YES